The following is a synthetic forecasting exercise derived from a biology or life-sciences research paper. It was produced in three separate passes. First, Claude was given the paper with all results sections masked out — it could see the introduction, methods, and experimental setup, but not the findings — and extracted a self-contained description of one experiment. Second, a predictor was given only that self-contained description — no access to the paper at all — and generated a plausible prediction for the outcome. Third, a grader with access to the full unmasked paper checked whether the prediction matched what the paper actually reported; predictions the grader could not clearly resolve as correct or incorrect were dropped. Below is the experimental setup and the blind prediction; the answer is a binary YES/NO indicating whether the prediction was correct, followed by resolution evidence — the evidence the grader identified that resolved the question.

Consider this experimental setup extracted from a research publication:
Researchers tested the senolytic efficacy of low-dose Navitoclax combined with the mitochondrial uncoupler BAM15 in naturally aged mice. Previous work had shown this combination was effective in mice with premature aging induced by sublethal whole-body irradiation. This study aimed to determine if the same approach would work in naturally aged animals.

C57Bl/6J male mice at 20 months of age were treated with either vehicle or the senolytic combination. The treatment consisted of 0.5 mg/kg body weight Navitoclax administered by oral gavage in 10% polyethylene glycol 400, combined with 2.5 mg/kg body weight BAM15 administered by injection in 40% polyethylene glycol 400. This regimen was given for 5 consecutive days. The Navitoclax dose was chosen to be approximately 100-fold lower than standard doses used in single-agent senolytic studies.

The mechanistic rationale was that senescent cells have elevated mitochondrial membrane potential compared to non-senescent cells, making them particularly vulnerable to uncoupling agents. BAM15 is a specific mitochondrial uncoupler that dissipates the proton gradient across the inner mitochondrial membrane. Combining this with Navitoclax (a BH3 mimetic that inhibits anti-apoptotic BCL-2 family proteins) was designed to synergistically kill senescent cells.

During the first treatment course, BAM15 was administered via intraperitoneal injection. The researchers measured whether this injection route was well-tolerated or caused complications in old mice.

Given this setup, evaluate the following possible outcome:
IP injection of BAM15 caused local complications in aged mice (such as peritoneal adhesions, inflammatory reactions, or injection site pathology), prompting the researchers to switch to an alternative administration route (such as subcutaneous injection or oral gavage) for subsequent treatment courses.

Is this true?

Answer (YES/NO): YES